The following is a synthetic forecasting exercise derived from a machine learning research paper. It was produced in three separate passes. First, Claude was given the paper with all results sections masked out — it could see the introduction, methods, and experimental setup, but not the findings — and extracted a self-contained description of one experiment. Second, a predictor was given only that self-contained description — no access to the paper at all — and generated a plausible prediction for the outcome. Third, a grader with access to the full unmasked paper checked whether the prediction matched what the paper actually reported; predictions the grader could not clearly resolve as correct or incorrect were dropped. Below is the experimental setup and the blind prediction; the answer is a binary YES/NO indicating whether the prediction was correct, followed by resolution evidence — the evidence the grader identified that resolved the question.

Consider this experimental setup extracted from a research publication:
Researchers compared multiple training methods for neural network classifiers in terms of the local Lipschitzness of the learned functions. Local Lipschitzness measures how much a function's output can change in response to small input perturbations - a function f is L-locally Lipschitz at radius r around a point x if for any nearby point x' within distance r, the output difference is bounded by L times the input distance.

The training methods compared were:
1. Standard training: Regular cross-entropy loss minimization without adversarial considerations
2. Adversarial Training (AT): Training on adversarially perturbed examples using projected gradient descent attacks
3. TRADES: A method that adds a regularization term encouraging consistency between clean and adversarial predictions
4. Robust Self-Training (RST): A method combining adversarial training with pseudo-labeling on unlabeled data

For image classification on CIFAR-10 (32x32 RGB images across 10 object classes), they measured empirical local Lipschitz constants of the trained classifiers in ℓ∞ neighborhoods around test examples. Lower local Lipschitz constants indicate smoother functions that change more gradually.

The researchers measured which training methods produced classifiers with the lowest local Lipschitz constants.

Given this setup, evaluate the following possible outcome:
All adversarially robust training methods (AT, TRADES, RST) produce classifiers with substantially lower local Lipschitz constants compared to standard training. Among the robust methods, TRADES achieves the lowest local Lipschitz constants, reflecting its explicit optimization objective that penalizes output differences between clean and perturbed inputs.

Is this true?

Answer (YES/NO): YES